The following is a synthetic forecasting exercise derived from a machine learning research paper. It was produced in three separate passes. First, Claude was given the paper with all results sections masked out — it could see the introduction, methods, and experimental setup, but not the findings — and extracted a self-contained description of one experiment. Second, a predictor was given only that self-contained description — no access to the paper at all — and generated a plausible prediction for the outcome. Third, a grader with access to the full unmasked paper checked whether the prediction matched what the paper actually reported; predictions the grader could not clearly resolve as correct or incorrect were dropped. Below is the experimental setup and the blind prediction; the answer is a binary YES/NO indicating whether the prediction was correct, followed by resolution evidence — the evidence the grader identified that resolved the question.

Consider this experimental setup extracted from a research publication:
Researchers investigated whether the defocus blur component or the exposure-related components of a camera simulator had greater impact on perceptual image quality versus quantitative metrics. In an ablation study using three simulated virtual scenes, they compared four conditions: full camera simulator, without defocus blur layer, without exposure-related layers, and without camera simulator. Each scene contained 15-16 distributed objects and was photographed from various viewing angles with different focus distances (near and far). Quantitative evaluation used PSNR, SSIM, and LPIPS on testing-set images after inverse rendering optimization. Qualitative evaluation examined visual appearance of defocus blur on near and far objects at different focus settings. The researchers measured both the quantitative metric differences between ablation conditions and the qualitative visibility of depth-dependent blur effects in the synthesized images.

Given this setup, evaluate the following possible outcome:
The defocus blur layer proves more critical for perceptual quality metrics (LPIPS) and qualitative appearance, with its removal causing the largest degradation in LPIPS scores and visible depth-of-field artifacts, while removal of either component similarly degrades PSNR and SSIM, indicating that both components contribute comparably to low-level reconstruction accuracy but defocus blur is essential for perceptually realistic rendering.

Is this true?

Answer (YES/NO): NO